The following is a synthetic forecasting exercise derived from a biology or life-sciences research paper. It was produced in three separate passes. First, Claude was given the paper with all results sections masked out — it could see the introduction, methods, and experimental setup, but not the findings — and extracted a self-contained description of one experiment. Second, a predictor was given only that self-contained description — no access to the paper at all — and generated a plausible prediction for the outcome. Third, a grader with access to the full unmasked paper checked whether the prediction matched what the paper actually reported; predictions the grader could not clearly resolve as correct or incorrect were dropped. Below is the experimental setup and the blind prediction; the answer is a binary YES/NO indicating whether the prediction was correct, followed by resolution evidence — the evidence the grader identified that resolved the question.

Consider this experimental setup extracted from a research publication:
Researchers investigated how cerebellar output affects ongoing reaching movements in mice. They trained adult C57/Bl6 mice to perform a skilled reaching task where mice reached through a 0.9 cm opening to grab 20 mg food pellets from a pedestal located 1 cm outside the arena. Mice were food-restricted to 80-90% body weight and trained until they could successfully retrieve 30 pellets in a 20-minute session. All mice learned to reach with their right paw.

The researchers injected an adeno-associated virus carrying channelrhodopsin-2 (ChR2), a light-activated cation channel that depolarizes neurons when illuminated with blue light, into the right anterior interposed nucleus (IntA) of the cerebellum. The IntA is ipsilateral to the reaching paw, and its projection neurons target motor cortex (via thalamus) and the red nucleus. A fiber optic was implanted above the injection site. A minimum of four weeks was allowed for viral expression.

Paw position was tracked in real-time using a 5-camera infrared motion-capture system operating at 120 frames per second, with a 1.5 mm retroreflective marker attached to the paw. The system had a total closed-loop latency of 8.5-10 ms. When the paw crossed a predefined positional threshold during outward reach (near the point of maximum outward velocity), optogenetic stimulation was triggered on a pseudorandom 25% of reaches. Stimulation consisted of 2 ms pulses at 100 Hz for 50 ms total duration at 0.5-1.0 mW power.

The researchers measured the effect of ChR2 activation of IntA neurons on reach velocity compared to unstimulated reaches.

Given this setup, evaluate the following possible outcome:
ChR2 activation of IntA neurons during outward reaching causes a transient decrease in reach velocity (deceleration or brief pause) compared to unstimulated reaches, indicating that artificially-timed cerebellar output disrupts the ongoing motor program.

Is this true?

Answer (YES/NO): YES